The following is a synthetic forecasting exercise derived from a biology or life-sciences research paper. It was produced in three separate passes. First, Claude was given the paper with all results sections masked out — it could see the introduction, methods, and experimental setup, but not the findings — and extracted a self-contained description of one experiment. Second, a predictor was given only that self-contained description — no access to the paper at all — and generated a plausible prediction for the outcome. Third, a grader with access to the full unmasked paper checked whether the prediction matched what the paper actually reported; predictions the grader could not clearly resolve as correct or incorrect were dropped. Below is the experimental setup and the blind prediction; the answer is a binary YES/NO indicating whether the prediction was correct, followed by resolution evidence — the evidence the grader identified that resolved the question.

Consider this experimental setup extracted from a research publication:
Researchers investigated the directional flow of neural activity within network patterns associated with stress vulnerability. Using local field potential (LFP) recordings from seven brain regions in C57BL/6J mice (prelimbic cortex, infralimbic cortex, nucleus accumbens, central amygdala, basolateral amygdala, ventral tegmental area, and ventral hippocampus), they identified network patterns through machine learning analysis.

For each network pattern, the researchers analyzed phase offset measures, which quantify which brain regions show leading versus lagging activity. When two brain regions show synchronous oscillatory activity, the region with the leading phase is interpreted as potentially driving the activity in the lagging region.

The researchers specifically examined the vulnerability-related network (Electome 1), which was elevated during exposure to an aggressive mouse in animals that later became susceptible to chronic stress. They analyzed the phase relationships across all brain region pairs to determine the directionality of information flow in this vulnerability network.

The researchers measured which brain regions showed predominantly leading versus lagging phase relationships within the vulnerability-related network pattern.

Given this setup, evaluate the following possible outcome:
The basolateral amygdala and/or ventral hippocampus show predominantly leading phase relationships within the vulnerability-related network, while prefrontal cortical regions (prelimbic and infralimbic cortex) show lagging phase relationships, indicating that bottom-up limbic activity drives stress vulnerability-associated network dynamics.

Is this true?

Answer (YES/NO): NO